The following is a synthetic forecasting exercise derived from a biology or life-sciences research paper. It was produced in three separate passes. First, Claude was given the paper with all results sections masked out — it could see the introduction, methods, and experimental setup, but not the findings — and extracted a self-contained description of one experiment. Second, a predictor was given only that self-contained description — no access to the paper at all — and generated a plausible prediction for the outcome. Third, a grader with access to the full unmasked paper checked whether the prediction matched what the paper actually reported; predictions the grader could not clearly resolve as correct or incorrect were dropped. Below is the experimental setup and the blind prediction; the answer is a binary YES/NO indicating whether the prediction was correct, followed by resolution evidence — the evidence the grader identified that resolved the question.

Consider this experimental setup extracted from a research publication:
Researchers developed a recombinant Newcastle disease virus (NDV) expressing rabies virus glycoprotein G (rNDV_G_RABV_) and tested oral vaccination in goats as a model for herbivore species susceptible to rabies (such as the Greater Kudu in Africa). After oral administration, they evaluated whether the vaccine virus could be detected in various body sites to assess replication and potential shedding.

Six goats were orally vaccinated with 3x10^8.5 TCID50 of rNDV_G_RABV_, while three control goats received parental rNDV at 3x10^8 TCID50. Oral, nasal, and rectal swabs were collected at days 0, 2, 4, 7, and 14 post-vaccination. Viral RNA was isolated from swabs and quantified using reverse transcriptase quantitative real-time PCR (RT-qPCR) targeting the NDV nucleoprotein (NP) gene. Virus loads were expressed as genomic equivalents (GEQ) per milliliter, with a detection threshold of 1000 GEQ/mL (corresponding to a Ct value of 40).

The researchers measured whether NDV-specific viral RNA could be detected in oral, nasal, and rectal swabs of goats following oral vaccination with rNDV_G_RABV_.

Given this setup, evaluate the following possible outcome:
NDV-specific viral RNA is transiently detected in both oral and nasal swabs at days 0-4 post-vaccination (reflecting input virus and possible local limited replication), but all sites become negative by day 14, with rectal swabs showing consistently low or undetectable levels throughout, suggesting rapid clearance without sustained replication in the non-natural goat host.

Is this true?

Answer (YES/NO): NO